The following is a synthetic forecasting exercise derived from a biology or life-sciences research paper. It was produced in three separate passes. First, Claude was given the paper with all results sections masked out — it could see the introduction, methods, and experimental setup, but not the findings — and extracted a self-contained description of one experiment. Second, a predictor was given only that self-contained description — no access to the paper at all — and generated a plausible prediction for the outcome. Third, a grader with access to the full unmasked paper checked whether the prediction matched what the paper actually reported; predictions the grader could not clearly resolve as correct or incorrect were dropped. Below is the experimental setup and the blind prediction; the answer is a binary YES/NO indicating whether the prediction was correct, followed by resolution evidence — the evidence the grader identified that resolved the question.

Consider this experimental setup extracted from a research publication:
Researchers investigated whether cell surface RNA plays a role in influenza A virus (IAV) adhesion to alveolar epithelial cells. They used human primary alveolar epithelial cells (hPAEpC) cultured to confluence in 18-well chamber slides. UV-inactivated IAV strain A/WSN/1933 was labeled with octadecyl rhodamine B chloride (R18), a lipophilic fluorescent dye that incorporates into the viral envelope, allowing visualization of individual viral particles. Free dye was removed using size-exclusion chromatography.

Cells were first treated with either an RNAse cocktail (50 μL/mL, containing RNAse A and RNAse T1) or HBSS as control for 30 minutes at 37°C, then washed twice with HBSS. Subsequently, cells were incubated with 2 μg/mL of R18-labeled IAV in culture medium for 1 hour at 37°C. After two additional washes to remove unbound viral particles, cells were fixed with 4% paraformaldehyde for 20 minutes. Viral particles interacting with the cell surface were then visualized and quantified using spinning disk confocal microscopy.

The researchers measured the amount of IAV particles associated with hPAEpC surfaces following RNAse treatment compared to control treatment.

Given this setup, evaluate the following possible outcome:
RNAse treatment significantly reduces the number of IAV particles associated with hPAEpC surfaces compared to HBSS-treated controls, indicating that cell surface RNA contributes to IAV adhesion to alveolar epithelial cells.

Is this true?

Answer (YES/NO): YES